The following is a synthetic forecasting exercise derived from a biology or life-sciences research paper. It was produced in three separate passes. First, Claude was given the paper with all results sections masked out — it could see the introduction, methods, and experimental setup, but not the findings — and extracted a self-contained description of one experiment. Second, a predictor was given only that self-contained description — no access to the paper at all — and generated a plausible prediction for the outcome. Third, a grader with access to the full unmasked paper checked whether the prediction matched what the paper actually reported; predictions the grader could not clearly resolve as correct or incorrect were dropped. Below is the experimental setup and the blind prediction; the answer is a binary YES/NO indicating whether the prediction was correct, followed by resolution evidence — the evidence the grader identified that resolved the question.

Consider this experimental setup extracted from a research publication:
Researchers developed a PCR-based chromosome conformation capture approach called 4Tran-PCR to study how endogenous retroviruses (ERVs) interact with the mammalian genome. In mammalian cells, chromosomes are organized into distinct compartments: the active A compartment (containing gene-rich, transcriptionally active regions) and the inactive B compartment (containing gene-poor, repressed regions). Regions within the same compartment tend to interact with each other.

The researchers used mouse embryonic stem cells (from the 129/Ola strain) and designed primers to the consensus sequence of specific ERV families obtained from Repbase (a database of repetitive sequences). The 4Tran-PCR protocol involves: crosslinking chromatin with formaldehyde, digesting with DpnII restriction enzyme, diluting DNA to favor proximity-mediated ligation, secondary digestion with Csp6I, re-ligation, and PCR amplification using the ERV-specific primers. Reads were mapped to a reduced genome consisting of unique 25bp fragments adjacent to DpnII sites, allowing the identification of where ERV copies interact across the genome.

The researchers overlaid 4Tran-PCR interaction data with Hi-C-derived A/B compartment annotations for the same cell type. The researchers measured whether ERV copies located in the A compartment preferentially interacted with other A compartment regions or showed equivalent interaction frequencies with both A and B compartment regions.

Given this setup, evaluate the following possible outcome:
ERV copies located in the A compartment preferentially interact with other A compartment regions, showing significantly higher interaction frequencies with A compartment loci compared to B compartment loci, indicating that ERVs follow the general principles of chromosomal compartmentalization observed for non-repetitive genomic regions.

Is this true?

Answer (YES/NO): YES